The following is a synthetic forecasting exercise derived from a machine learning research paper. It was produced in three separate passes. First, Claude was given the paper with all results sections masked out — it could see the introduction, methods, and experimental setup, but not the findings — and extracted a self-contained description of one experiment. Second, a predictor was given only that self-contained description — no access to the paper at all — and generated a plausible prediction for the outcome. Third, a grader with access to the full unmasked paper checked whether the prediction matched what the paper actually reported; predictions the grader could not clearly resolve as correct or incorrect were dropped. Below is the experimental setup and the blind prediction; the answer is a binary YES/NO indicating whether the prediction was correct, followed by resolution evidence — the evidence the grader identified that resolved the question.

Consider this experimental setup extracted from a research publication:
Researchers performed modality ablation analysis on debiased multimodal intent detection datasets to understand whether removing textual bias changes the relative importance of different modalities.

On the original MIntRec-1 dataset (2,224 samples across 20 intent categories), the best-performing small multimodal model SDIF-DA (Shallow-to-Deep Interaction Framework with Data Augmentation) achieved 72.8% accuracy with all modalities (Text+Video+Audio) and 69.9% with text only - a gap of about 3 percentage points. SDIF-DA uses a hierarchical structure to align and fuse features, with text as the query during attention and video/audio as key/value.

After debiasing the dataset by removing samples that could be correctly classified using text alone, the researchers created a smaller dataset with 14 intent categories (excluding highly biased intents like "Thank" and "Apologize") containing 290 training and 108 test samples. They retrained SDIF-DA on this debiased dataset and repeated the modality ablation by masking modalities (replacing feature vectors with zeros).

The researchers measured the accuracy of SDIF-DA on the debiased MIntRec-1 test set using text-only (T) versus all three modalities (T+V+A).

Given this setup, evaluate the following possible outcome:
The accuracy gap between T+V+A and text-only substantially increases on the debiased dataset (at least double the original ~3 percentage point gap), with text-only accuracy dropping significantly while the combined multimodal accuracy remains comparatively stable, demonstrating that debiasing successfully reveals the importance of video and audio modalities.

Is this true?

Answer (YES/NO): NO